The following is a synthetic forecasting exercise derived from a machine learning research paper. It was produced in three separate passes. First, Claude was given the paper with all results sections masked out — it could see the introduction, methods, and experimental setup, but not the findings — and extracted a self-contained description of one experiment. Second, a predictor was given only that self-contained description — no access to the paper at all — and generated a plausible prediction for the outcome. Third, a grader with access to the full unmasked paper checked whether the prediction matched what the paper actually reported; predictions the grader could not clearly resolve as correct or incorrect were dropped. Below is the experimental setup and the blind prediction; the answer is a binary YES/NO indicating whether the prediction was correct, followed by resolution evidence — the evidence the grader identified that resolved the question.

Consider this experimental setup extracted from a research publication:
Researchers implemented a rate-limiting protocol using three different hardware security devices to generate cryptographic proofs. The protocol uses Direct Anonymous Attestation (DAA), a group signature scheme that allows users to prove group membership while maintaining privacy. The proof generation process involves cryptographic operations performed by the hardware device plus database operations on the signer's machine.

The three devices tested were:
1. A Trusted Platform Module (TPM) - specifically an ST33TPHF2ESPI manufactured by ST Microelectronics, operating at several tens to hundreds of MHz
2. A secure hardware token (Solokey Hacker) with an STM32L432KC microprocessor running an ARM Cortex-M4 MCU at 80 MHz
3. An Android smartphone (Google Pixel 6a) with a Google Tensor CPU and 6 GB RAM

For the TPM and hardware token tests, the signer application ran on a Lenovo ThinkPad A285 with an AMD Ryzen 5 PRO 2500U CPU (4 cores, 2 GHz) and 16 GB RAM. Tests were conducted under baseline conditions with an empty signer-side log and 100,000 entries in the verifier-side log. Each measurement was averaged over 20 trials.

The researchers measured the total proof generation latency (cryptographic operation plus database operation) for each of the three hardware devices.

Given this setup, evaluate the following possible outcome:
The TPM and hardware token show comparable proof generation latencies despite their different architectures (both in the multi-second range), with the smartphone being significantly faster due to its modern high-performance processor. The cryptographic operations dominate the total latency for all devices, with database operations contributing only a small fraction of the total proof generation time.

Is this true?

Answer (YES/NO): NO